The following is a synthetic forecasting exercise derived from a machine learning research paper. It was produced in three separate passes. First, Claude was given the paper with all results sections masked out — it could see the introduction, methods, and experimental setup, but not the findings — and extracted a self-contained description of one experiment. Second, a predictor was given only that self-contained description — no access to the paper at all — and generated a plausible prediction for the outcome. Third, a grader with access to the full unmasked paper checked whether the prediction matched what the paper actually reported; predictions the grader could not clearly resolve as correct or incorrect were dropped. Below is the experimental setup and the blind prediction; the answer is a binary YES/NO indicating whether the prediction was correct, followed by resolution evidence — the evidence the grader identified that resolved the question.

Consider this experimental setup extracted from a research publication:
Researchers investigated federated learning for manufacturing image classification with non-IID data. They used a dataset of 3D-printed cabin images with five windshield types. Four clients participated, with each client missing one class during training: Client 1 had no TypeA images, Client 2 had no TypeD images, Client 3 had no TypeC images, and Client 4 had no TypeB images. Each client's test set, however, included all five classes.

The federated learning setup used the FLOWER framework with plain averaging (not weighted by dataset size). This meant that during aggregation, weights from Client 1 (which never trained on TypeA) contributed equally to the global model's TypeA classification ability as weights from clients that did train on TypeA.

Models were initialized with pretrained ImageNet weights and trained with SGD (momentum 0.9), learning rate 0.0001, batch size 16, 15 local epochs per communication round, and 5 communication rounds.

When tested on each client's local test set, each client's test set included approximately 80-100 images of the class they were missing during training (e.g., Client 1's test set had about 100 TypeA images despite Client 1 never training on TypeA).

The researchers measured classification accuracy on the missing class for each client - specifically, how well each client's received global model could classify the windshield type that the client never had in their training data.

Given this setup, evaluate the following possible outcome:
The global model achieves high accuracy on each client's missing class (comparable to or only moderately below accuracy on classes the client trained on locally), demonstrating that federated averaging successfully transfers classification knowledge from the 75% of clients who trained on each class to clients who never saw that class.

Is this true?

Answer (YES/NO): YES